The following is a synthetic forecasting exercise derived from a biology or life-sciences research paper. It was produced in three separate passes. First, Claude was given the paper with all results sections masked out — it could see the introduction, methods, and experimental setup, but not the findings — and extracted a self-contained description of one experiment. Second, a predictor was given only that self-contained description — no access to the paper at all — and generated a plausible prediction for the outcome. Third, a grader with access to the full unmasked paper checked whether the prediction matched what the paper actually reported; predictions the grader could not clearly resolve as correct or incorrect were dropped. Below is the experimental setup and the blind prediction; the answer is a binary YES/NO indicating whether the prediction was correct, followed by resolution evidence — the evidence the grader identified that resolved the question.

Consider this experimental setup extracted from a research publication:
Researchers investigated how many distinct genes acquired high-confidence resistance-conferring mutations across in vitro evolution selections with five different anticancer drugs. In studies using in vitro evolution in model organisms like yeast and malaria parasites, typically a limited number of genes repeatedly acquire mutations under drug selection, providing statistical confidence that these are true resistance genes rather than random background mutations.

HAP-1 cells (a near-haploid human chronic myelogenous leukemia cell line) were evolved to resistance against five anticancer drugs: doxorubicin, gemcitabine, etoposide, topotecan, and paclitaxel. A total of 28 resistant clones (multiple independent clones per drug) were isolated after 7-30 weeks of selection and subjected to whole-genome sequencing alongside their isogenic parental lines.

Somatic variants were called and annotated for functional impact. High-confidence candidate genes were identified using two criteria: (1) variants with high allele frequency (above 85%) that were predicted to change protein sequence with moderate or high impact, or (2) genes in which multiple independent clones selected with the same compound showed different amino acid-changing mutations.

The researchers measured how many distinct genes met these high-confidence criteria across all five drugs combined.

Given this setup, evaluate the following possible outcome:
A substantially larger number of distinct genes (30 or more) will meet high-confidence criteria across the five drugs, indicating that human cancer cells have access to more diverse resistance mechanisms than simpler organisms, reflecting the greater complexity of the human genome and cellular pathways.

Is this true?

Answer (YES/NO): NO